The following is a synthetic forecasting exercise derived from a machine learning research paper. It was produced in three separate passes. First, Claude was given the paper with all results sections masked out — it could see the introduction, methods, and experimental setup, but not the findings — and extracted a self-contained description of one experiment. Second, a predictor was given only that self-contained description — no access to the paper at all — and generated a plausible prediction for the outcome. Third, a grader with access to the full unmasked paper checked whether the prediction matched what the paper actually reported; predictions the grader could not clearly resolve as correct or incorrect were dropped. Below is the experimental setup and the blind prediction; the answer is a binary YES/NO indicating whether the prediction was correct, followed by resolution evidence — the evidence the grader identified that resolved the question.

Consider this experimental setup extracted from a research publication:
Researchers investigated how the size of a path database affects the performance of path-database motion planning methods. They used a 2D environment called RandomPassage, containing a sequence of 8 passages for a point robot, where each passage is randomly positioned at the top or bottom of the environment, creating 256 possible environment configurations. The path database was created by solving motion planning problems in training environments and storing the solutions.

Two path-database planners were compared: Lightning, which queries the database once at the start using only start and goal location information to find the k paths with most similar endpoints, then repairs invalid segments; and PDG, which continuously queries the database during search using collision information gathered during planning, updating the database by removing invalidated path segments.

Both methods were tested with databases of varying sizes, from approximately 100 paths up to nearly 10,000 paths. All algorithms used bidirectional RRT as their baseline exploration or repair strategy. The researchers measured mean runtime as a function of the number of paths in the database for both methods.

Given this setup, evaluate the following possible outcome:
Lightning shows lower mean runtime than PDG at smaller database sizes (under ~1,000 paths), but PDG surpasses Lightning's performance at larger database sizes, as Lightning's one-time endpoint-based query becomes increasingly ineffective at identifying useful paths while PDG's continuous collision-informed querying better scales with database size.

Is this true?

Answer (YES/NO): NO